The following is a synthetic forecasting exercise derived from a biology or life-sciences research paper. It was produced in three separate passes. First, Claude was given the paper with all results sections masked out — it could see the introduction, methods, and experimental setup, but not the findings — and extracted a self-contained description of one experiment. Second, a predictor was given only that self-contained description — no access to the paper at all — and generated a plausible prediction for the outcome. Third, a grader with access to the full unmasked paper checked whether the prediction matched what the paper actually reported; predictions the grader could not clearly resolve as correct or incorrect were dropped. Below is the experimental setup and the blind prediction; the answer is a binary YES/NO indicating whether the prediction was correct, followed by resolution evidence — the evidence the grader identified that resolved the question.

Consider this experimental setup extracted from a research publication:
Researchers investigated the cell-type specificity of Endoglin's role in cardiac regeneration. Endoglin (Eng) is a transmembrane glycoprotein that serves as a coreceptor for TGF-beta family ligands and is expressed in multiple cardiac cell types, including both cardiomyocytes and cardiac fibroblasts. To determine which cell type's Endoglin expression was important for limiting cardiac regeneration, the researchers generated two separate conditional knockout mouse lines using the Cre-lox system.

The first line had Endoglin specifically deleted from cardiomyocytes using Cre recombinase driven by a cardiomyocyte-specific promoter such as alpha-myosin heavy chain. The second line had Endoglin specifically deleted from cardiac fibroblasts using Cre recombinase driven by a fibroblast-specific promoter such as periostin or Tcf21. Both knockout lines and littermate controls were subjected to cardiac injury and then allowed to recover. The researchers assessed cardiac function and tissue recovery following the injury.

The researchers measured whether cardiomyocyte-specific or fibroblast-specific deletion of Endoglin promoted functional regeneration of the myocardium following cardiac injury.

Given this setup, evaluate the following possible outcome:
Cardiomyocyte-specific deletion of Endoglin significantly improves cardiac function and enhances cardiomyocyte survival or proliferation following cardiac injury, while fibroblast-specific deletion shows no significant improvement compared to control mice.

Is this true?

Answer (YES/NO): YES